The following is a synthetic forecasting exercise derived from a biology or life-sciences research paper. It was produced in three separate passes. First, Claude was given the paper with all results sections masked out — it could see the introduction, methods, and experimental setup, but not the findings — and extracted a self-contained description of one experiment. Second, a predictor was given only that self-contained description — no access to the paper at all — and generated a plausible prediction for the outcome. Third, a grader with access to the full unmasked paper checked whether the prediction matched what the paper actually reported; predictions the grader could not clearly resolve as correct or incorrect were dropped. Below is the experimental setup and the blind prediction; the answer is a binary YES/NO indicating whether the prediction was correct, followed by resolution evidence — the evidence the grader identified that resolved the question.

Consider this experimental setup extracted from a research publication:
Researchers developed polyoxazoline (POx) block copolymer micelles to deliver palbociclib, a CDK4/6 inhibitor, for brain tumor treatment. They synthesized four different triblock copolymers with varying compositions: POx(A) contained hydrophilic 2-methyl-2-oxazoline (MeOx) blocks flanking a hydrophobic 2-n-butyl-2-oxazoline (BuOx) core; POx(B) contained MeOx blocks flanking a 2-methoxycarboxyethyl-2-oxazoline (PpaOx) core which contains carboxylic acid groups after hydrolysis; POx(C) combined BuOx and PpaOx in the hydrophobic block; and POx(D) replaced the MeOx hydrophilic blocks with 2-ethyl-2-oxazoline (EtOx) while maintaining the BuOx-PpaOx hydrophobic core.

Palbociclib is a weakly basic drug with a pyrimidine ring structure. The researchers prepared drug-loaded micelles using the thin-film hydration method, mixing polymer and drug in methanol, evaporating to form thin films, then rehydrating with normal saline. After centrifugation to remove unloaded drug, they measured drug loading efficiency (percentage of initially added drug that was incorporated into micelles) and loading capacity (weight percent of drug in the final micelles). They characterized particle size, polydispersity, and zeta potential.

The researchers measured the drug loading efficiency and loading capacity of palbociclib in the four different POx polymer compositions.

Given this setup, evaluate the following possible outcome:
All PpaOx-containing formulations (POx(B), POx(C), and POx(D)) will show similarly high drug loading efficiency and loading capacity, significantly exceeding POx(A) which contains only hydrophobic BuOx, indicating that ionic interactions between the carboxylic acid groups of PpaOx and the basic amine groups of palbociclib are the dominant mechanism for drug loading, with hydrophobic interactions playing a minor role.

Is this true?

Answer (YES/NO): NO